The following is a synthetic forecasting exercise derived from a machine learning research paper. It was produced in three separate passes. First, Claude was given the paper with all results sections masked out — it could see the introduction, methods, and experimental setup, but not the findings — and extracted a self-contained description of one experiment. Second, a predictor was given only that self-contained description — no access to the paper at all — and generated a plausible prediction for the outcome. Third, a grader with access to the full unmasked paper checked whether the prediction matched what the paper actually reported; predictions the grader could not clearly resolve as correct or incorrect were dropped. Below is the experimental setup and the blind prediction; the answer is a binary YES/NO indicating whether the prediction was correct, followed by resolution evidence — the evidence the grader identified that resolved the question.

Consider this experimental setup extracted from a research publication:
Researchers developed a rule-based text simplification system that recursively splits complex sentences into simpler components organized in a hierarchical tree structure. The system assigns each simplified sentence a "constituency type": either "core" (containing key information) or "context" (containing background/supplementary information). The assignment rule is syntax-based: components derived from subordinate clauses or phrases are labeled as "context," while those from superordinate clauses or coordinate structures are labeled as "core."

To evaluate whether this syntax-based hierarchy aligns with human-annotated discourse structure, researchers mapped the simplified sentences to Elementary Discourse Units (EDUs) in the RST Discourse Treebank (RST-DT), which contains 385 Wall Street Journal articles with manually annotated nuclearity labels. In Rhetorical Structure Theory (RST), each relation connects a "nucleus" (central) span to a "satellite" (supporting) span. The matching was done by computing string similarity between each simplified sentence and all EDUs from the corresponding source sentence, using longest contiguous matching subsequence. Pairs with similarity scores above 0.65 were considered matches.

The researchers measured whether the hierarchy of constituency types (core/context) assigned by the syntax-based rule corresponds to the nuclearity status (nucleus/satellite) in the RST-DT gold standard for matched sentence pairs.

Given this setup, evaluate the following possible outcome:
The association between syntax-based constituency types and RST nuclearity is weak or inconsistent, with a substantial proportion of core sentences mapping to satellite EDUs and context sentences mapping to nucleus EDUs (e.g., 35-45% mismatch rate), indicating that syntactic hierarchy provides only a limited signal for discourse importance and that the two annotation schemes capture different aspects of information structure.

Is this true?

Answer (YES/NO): NO